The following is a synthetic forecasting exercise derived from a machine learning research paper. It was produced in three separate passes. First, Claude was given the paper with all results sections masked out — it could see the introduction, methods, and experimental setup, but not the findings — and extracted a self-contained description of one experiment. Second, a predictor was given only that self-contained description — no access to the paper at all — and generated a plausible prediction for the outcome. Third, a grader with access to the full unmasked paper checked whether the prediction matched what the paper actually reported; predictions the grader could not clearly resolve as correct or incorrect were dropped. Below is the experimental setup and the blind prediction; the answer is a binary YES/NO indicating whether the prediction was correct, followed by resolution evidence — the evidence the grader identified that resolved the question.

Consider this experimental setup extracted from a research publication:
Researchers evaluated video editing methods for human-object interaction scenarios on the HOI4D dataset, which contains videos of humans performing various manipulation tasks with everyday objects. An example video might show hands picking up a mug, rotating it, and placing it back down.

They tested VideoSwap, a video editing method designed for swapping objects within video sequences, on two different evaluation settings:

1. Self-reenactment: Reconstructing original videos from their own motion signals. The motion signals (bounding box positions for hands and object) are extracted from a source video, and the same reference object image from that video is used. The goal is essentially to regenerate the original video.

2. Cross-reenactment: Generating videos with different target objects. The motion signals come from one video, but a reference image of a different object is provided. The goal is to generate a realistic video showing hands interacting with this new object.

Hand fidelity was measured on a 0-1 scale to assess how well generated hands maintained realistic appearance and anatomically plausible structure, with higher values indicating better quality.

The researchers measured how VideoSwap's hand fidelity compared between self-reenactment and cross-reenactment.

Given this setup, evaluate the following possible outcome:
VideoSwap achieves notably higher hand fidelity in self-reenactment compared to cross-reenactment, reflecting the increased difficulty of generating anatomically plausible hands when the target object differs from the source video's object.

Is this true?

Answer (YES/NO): YES